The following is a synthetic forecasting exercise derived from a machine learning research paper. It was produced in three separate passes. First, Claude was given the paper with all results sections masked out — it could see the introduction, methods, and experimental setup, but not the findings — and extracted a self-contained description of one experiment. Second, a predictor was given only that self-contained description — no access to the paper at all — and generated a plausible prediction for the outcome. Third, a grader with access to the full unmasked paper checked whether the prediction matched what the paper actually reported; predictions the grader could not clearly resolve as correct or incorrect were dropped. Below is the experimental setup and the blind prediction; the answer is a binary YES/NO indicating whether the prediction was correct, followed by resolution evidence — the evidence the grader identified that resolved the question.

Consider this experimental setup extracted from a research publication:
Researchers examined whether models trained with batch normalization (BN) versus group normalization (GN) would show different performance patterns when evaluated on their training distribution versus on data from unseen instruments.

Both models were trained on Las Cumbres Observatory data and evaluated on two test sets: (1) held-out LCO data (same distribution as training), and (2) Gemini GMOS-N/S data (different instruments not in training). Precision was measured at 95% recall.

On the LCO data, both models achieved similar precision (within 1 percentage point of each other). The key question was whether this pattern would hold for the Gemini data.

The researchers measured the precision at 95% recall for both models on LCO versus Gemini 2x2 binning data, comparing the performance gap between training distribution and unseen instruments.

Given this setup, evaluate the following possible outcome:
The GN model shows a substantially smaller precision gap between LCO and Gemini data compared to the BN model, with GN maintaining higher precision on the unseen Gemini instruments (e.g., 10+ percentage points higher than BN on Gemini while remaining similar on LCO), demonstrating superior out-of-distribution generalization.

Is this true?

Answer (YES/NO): YES